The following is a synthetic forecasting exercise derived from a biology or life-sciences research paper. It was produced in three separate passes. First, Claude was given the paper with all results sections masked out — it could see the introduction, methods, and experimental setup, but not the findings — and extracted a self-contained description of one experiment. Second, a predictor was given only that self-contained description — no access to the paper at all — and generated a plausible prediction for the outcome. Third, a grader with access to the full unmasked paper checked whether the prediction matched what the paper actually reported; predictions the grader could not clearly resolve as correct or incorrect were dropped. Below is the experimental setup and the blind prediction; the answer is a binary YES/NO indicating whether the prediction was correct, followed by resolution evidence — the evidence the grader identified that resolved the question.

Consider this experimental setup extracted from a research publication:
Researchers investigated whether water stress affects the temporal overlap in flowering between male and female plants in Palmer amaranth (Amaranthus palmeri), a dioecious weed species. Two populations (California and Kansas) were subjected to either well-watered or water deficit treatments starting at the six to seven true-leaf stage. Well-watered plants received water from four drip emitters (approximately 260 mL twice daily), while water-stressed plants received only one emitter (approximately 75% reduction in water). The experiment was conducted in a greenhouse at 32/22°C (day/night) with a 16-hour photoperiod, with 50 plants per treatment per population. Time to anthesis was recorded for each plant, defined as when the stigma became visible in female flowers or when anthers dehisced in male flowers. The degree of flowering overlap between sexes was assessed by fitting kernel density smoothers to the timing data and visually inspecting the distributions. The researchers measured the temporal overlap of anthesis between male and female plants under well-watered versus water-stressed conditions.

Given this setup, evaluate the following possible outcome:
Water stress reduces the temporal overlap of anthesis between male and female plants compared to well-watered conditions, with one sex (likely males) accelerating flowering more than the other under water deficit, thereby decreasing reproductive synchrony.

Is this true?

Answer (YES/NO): NO